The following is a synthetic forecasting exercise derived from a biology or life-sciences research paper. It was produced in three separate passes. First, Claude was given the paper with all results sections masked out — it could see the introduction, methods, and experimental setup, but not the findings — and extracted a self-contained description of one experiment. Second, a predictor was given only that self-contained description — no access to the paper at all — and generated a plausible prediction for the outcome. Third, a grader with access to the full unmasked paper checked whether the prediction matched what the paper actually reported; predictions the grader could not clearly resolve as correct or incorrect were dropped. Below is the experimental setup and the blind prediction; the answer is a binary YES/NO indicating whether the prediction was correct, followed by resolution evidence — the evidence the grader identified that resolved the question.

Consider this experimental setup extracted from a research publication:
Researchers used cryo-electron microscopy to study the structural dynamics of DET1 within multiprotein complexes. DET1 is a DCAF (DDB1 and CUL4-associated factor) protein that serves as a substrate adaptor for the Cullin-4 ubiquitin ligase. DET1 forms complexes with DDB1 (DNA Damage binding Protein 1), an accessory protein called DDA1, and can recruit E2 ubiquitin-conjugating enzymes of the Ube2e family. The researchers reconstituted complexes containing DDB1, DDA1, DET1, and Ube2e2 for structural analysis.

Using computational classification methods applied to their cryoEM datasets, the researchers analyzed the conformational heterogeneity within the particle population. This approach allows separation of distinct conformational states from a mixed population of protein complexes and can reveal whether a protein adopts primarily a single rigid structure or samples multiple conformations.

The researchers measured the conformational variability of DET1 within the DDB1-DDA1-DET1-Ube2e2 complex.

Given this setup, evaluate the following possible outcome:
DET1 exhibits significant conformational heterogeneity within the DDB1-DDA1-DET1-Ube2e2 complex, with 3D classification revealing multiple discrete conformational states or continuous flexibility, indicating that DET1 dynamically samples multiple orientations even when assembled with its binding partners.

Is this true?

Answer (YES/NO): YES